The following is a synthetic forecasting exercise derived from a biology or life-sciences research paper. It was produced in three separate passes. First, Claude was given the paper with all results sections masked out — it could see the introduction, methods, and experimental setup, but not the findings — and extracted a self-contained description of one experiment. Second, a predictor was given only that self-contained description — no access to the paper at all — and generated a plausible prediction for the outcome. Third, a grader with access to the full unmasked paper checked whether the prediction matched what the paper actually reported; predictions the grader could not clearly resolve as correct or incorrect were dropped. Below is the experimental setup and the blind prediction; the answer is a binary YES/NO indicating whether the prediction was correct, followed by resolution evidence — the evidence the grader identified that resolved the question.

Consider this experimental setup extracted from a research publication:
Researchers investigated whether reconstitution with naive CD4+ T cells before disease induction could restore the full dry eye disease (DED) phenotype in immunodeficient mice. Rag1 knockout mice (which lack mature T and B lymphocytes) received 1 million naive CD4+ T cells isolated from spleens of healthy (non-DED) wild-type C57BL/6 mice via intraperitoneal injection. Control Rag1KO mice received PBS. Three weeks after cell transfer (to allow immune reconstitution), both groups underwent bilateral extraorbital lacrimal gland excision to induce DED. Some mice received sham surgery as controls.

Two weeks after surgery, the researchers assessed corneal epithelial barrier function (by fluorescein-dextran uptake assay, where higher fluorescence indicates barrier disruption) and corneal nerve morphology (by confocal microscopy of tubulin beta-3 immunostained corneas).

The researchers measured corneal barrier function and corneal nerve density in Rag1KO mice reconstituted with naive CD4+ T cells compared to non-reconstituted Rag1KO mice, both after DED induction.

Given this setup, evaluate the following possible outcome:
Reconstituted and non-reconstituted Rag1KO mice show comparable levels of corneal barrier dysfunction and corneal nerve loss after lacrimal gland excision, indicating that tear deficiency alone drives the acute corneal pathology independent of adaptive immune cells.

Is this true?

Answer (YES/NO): NO